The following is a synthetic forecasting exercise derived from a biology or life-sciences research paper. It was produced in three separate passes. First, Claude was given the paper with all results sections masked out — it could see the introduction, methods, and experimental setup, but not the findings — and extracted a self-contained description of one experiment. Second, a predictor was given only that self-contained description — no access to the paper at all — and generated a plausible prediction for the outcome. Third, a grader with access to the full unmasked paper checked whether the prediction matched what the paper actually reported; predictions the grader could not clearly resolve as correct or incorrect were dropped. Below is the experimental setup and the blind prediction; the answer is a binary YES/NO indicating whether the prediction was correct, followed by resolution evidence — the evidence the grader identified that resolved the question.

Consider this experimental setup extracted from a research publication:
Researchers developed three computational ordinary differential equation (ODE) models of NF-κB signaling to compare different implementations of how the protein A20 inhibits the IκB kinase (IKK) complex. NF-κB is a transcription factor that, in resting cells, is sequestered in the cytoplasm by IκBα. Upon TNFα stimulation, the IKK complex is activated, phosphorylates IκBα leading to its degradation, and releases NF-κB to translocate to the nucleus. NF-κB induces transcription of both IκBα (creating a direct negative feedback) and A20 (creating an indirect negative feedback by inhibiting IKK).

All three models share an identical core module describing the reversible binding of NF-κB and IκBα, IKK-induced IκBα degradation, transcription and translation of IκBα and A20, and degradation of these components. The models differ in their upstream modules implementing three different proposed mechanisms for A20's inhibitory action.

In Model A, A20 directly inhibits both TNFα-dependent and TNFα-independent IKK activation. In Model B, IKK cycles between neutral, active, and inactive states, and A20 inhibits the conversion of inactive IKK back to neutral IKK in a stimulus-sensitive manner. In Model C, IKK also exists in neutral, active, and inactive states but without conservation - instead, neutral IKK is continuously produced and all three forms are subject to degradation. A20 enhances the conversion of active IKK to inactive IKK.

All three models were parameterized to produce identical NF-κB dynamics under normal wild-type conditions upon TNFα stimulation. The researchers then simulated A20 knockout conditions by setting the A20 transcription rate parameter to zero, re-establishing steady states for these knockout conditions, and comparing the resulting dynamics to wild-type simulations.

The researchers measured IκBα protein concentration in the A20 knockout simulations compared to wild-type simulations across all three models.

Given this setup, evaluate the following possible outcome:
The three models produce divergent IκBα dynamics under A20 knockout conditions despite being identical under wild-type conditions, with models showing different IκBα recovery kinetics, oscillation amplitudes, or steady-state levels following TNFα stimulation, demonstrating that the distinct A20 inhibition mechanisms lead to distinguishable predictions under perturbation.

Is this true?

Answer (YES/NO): NO